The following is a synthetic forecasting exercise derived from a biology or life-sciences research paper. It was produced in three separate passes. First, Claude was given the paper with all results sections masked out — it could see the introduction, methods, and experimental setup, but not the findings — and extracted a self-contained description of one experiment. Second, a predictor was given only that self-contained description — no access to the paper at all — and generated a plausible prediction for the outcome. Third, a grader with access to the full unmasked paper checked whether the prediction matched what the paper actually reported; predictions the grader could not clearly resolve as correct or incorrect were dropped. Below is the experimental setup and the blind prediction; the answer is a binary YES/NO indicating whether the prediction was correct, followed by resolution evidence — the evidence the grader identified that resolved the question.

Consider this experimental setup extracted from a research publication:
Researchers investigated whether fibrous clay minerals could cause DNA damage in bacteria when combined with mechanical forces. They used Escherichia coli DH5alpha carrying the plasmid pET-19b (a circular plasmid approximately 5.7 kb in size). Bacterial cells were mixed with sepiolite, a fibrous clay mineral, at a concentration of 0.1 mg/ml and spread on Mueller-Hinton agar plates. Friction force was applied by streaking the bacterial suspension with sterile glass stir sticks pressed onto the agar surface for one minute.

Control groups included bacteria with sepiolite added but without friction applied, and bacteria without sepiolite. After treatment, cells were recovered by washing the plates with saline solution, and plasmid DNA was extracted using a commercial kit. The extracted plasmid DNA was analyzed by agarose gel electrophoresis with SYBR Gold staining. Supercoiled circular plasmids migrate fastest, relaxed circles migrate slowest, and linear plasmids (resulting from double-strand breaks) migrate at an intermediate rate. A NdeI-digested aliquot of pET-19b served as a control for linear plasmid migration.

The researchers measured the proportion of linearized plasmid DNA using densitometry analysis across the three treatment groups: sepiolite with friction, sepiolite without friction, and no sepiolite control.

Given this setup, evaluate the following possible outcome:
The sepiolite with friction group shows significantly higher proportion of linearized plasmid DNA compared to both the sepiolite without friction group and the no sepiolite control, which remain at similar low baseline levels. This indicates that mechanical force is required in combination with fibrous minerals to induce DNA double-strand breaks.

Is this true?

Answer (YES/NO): YES